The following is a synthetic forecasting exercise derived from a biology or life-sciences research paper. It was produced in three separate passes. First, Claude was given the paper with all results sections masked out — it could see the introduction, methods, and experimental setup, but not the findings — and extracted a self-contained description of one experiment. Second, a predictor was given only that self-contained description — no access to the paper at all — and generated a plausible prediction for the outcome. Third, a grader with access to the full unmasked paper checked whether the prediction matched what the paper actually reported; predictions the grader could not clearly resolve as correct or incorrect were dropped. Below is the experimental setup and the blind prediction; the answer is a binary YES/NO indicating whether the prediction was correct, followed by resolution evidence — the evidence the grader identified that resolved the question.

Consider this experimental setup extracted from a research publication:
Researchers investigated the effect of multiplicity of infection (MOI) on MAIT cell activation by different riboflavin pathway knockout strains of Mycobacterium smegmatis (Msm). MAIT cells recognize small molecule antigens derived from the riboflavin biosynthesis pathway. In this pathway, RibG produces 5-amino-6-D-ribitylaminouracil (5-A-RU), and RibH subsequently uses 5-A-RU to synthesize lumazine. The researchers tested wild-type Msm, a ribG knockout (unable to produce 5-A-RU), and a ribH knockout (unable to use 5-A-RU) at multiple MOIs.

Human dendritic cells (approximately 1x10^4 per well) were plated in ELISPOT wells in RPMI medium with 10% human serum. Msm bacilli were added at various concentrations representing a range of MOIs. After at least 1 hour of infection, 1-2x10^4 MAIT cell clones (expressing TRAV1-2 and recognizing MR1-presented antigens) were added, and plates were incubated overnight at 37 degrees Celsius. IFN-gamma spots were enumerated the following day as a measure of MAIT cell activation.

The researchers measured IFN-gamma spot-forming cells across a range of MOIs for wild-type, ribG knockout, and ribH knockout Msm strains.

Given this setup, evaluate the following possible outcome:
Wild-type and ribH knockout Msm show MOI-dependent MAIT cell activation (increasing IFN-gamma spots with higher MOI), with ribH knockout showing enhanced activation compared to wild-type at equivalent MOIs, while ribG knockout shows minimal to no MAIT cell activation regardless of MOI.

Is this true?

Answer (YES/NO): NO